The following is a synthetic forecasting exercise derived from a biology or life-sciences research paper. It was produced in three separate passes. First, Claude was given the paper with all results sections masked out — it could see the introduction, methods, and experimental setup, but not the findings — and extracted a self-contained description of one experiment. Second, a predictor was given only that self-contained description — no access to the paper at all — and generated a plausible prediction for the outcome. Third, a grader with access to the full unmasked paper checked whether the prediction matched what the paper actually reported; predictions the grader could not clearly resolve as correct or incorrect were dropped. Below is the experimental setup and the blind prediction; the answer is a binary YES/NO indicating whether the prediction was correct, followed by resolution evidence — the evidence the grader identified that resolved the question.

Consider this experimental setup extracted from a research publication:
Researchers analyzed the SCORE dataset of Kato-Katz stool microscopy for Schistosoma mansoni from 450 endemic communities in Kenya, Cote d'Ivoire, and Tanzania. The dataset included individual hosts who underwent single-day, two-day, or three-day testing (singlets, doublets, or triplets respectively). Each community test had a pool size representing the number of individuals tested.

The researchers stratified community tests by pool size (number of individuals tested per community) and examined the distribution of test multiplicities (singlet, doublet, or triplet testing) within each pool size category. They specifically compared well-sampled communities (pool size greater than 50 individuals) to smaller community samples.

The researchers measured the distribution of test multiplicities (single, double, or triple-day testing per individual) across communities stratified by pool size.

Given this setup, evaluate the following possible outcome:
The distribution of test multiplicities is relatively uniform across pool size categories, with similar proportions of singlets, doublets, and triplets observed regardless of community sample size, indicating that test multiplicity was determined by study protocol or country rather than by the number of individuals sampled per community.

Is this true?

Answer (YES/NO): NO